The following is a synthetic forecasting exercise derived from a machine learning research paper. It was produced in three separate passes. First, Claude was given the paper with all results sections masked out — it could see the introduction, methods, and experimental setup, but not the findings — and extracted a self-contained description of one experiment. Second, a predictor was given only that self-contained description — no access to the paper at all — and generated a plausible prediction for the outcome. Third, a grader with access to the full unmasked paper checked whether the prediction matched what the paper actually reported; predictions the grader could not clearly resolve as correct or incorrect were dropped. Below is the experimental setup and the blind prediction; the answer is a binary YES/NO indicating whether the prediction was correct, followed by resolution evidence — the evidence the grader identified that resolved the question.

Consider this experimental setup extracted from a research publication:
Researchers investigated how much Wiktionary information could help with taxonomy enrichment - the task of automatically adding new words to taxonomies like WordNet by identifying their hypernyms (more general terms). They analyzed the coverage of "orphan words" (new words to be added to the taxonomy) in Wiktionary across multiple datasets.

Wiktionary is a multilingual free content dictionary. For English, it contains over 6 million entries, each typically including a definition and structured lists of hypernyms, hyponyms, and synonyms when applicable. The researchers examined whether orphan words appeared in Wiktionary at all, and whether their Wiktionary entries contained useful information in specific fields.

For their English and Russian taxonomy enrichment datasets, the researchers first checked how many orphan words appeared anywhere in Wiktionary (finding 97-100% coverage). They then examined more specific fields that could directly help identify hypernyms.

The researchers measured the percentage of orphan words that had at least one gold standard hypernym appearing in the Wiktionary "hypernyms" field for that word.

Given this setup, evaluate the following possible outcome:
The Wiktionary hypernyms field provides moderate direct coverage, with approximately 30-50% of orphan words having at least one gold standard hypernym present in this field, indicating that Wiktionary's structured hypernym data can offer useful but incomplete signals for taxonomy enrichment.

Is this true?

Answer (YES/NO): NO